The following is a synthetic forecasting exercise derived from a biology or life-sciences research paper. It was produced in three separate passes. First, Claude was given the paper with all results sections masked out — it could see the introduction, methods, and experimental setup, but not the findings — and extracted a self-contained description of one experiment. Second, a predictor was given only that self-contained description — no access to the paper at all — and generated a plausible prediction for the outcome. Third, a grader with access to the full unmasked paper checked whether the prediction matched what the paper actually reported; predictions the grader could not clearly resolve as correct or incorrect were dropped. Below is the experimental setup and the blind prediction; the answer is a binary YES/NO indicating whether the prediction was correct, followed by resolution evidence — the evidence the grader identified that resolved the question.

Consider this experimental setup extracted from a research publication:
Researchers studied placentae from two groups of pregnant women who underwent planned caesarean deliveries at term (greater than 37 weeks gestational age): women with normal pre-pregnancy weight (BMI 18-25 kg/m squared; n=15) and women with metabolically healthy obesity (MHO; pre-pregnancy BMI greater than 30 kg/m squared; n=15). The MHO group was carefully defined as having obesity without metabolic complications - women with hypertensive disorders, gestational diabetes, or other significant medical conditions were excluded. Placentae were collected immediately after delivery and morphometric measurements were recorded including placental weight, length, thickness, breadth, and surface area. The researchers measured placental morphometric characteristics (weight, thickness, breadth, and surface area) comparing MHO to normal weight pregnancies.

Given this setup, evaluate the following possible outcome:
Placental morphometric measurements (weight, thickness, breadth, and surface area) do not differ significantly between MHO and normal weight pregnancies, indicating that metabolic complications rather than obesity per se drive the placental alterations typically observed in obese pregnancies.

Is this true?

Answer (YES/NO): NO